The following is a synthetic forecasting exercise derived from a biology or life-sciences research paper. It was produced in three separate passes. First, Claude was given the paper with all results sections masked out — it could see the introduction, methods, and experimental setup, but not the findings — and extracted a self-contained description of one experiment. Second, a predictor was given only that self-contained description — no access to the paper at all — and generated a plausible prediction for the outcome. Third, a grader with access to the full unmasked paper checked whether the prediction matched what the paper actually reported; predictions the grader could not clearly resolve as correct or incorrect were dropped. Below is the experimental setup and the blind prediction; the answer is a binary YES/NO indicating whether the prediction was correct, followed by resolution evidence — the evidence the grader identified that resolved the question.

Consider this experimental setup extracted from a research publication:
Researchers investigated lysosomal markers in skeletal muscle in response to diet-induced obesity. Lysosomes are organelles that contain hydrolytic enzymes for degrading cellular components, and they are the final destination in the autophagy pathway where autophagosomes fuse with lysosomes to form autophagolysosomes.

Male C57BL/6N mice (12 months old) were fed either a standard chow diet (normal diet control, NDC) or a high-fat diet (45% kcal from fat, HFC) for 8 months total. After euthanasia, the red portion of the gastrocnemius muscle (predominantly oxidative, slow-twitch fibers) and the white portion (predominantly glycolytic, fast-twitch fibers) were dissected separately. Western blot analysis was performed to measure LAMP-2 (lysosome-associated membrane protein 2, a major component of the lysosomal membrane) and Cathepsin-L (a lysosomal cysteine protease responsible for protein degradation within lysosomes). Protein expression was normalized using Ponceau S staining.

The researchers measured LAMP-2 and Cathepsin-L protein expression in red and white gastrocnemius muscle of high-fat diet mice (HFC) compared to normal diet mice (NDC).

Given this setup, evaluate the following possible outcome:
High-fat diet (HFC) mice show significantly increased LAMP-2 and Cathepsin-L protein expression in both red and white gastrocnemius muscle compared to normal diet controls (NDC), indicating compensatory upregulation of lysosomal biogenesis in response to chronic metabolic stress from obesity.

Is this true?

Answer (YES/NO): NO